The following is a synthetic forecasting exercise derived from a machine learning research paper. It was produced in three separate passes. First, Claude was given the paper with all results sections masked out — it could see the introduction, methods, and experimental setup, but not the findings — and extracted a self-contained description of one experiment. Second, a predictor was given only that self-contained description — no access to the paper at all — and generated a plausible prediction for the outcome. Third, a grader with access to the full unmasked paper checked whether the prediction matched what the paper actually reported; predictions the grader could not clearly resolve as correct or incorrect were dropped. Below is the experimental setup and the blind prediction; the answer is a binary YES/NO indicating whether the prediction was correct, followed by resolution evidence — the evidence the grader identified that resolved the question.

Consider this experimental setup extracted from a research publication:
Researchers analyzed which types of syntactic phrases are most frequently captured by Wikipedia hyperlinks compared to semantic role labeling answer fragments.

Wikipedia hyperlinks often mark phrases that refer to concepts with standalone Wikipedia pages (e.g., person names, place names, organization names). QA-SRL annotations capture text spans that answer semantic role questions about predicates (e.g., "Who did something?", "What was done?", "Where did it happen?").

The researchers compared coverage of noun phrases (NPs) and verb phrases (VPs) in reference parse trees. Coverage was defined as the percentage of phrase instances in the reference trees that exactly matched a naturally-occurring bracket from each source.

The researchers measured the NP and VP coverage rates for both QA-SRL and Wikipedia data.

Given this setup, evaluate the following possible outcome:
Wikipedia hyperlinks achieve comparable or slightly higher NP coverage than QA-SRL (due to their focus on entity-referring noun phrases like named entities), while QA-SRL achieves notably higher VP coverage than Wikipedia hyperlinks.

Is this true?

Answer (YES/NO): NO